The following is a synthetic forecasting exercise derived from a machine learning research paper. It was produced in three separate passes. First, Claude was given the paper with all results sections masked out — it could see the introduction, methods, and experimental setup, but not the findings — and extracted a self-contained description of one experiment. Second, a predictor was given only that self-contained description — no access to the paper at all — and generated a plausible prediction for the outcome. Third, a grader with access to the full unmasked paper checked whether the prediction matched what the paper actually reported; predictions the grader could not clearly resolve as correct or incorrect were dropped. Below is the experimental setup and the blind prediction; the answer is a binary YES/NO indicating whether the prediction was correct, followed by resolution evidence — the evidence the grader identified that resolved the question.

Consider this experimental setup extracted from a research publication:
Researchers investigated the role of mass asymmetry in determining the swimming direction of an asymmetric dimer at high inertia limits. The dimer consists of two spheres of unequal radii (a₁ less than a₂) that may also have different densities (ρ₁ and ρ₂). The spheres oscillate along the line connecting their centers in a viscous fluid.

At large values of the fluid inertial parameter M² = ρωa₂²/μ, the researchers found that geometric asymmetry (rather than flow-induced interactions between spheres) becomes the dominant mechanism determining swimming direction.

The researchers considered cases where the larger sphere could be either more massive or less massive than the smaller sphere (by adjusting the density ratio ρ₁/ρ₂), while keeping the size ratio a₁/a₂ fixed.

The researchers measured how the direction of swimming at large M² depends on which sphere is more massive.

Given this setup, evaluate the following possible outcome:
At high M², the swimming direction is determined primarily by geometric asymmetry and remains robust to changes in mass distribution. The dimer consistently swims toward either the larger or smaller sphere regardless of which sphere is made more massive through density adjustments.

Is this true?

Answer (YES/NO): NO